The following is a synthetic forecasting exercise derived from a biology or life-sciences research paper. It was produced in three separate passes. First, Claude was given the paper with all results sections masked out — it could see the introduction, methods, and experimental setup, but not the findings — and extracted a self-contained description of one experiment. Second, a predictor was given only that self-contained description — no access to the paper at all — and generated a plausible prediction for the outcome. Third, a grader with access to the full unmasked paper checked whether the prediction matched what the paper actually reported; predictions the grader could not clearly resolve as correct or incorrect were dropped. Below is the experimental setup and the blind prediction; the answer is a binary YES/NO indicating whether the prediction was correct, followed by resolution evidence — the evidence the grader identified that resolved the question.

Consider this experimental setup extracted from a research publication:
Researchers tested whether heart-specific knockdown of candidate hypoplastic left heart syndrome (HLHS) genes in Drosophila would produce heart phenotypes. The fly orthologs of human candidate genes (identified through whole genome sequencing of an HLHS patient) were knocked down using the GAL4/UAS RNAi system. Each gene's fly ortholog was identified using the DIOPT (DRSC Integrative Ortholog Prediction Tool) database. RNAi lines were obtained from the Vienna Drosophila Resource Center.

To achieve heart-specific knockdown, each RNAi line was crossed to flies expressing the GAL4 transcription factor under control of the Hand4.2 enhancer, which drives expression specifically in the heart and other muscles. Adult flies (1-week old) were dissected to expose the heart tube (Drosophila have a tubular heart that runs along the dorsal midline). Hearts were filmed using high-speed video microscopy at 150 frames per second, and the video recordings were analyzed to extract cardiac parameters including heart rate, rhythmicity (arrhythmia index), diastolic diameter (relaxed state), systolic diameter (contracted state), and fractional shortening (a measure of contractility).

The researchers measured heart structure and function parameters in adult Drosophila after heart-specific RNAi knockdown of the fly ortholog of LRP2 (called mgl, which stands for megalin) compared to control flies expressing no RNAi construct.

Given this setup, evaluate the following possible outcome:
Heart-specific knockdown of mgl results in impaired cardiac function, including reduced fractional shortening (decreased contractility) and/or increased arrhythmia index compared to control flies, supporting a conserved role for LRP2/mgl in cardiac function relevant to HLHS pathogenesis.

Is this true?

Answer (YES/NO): YES